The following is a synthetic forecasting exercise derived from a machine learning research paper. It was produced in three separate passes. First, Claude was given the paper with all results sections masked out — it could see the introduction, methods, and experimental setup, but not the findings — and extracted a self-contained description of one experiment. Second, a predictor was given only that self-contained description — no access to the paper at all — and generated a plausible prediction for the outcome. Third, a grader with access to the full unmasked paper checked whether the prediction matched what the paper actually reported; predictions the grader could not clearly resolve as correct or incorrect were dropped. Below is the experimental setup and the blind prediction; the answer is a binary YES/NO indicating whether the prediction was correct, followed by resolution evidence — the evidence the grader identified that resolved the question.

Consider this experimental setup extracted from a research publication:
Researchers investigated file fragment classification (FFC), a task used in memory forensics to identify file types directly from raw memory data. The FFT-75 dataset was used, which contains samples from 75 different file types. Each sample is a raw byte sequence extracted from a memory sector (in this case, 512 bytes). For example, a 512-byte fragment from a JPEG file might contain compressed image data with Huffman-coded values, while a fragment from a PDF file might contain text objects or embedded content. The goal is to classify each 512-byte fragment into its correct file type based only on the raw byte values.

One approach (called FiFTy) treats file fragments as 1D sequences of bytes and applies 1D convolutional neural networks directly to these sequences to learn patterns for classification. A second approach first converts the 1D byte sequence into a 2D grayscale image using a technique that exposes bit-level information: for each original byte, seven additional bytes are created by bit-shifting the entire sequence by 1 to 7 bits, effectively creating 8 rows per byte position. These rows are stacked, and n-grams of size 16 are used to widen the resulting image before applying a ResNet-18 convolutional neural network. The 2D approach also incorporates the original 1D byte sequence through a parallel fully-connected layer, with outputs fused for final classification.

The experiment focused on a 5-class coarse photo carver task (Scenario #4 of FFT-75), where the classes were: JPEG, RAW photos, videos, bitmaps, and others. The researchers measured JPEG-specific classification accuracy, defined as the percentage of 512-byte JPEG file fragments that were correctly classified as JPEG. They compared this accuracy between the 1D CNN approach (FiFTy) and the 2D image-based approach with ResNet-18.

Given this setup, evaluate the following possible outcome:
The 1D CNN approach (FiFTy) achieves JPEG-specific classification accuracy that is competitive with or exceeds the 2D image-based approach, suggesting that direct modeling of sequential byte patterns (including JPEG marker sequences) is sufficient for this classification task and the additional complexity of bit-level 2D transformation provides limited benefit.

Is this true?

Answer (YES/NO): YES